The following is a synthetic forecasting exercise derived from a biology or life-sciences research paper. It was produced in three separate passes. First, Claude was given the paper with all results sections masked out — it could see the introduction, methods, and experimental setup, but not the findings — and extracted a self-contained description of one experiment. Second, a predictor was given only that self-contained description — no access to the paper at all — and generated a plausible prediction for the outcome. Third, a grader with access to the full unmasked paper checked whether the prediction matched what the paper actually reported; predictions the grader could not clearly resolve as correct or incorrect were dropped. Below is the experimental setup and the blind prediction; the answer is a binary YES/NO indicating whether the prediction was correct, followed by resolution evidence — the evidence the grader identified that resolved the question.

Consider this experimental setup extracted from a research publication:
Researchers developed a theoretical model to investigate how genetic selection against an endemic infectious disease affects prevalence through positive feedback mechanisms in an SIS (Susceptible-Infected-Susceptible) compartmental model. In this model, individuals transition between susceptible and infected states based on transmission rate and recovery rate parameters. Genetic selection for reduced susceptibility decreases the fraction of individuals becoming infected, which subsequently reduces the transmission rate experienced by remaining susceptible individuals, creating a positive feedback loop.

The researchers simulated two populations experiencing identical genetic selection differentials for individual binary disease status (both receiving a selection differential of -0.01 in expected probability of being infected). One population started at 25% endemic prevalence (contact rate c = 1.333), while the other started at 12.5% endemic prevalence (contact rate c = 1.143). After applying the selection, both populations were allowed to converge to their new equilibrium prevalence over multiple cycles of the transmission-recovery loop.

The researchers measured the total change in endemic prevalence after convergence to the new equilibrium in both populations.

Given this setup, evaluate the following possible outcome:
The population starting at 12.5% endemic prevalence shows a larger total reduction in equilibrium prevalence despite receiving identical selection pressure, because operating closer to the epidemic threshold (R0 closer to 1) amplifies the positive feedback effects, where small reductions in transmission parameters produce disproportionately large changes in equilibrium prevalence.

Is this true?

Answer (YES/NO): YES